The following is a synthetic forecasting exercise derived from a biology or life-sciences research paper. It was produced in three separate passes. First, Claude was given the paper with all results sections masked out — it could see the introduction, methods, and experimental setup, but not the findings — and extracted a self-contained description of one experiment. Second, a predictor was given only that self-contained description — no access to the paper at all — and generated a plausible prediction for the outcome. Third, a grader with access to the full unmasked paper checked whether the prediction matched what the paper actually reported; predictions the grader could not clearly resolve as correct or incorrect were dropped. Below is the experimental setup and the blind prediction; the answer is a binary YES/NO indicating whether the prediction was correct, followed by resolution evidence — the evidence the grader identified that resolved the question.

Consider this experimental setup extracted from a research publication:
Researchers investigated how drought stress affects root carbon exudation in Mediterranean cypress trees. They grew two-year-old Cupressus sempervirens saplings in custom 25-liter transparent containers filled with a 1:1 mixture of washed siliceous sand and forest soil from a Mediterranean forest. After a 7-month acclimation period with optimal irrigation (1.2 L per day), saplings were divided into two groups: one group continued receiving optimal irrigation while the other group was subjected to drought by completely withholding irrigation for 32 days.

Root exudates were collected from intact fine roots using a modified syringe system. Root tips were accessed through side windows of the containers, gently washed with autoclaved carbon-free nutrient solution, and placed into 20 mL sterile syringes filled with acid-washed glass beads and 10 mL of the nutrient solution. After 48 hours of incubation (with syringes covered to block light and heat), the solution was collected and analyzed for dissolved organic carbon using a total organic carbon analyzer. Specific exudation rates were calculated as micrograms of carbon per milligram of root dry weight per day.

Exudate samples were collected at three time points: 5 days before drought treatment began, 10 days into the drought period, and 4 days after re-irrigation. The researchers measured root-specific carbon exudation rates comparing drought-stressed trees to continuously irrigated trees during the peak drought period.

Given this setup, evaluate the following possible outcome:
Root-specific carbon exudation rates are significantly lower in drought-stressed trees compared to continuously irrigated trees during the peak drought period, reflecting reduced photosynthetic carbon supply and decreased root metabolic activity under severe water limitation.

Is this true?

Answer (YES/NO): YES